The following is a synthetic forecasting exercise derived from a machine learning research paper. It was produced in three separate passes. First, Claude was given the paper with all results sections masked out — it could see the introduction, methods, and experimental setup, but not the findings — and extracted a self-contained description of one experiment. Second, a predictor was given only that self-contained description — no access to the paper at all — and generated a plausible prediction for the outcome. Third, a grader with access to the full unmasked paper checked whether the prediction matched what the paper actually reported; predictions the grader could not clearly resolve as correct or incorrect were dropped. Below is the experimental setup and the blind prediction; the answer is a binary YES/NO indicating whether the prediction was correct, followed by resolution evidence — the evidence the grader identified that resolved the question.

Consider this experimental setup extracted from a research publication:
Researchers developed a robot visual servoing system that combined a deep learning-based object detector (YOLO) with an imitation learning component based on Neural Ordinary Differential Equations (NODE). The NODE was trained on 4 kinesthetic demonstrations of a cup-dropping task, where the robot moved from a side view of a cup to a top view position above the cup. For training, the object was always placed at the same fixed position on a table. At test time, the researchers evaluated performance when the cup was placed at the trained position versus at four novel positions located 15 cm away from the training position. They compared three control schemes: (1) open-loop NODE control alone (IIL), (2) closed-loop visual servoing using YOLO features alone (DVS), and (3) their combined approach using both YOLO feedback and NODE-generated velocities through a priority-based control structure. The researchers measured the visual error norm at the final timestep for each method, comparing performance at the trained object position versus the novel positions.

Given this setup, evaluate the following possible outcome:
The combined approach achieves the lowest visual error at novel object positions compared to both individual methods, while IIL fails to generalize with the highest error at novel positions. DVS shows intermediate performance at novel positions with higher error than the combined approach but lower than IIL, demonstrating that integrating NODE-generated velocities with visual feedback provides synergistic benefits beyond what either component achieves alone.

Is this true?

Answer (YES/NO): NO